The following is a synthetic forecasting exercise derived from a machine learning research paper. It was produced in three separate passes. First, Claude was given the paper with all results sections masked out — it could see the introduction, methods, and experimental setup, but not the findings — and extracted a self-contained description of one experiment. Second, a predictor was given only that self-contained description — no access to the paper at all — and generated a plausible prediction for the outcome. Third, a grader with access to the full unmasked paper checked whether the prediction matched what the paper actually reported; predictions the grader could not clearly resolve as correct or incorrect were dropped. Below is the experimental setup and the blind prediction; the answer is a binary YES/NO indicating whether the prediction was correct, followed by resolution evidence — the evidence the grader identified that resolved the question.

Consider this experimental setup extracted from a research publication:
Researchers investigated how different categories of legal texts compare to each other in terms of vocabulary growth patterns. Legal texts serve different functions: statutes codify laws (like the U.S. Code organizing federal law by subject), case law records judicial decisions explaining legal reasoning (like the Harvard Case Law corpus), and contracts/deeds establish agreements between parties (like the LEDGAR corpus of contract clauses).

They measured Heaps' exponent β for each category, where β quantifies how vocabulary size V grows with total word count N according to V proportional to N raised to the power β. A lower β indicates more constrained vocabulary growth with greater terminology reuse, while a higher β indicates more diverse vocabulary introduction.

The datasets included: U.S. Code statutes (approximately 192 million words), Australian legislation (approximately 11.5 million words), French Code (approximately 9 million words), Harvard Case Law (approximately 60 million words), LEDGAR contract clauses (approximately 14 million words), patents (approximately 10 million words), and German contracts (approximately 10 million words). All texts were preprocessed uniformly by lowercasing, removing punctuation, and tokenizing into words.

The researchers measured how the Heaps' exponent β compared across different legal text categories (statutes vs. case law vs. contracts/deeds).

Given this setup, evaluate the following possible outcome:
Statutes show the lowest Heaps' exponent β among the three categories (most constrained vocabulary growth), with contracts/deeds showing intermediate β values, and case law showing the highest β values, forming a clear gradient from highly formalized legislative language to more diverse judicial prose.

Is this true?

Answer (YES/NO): NO